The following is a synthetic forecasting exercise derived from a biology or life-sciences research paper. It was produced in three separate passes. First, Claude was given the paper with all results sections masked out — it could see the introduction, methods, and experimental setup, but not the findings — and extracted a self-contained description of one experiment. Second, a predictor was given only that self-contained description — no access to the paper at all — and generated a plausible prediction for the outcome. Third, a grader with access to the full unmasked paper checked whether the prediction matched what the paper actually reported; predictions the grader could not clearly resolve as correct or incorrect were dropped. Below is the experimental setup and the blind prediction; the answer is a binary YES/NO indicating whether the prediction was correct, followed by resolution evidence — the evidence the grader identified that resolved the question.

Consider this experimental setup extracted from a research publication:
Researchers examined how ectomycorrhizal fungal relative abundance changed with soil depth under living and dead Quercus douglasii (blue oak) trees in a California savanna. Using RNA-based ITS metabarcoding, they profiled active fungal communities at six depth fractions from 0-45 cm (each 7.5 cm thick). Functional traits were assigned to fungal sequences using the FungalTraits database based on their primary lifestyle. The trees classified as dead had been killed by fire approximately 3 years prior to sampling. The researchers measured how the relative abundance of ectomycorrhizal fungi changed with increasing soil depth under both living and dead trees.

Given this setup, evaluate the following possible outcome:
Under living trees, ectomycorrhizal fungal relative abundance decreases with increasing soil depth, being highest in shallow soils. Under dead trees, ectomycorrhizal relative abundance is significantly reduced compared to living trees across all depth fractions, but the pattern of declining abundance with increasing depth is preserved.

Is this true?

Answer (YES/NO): NO